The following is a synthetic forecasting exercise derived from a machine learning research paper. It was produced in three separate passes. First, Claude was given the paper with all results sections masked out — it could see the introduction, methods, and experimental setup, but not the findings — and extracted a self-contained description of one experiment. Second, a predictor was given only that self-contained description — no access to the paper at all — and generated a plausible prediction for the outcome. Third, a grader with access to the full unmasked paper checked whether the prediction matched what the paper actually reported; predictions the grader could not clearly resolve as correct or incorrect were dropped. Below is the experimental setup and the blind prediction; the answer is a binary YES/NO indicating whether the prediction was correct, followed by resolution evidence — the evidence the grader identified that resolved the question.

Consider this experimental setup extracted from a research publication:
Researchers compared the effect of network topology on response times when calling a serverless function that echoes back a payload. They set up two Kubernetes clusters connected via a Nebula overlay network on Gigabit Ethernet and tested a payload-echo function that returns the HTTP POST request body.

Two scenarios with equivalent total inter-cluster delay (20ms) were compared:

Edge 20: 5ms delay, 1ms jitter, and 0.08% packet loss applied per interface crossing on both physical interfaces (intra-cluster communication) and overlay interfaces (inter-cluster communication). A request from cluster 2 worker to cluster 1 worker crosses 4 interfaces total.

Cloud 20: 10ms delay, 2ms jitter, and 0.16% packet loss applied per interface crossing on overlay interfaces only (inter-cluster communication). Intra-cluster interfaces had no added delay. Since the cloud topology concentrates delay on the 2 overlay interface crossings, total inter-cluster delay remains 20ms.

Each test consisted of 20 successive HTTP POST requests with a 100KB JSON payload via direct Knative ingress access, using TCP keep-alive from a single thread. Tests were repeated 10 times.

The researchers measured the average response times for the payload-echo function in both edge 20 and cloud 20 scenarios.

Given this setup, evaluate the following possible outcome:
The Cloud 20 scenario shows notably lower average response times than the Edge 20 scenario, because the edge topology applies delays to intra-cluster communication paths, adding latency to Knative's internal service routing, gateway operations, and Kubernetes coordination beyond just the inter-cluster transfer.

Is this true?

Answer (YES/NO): NO